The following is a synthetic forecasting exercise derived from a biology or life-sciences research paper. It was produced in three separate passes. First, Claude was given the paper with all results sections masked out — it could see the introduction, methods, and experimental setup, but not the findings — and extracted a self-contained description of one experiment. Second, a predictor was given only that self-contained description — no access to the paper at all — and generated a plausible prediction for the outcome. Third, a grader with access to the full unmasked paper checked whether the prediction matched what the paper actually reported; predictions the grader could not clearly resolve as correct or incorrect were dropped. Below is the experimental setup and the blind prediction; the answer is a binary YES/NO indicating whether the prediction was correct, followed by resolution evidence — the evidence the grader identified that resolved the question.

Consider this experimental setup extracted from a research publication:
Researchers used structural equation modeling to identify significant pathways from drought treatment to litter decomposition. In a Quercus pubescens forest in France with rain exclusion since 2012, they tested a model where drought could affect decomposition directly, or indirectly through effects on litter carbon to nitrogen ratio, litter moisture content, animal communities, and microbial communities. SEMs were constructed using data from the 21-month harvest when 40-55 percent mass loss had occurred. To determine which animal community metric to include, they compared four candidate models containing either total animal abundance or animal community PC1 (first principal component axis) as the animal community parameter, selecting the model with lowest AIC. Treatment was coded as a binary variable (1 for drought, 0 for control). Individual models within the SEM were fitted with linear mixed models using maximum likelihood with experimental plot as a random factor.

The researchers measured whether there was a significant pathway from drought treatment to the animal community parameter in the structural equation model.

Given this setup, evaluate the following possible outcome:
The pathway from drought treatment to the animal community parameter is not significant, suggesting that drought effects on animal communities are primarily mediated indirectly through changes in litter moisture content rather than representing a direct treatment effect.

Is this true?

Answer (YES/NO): NO